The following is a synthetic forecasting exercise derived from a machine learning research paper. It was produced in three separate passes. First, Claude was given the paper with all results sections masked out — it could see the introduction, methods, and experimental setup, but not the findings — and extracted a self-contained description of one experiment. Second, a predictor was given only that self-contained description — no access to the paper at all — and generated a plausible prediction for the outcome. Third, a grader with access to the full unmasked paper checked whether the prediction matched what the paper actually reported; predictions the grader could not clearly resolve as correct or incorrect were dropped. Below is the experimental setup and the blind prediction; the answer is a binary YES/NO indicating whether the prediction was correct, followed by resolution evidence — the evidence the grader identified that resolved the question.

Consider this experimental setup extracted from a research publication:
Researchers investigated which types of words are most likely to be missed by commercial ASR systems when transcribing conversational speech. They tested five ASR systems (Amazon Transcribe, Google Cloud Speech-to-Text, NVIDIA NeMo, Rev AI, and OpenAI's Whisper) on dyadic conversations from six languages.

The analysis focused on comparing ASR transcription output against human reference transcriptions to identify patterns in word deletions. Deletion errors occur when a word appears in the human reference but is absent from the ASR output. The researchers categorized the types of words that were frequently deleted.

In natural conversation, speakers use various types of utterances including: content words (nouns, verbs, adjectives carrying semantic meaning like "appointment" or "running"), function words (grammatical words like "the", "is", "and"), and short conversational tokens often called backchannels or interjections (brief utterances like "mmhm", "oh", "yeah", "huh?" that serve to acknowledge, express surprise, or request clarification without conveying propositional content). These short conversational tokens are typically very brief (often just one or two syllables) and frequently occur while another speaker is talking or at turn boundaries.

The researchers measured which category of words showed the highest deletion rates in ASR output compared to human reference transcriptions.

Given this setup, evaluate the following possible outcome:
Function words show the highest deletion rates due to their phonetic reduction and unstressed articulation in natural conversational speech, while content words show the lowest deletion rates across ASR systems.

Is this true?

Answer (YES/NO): NO